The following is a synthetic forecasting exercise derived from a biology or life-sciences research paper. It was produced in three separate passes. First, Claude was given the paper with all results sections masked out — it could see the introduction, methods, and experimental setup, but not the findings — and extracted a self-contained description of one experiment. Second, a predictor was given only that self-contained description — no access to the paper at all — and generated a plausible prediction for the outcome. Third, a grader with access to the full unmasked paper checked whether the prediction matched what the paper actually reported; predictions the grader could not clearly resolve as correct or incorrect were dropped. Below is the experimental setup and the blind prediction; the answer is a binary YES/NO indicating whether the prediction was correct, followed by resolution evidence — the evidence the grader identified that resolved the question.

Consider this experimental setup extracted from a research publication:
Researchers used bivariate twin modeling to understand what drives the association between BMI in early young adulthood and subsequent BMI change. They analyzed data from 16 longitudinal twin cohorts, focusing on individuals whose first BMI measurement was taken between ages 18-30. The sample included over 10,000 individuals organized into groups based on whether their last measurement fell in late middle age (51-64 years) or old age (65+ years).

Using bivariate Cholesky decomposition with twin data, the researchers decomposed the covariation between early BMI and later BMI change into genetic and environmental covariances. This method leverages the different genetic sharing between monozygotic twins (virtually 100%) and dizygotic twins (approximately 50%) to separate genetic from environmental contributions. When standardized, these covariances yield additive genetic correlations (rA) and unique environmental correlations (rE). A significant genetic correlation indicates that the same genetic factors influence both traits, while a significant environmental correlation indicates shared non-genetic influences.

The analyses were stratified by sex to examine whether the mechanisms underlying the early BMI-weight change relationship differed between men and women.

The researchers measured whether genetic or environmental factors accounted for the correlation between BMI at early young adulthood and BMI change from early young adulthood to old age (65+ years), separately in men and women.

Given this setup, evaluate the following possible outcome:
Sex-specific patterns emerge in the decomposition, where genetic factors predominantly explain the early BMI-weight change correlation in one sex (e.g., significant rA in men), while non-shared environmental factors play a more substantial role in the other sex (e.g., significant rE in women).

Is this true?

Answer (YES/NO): NO